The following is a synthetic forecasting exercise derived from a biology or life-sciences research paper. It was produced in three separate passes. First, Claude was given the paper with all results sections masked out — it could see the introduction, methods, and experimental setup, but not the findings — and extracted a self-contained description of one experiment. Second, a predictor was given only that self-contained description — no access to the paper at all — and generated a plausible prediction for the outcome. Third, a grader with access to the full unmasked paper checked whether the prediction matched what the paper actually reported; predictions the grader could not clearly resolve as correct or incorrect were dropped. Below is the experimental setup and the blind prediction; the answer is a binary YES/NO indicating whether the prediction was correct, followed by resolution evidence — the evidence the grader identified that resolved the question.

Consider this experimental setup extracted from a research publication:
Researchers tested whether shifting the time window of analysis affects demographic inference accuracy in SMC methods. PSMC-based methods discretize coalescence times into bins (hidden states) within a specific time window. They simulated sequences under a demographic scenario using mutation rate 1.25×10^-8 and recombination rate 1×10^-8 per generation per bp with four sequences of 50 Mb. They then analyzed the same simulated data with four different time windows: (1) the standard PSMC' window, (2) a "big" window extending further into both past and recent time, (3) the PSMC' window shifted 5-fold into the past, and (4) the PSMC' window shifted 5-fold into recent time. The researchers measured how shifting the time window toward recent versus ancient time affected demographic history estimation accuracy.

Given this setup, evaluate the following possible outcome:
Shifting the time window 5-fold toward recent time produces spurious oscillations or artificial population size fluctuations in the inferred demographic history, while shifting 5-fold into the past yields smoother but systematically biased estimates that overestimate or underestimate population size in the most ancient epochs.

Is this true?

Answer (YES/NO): NO